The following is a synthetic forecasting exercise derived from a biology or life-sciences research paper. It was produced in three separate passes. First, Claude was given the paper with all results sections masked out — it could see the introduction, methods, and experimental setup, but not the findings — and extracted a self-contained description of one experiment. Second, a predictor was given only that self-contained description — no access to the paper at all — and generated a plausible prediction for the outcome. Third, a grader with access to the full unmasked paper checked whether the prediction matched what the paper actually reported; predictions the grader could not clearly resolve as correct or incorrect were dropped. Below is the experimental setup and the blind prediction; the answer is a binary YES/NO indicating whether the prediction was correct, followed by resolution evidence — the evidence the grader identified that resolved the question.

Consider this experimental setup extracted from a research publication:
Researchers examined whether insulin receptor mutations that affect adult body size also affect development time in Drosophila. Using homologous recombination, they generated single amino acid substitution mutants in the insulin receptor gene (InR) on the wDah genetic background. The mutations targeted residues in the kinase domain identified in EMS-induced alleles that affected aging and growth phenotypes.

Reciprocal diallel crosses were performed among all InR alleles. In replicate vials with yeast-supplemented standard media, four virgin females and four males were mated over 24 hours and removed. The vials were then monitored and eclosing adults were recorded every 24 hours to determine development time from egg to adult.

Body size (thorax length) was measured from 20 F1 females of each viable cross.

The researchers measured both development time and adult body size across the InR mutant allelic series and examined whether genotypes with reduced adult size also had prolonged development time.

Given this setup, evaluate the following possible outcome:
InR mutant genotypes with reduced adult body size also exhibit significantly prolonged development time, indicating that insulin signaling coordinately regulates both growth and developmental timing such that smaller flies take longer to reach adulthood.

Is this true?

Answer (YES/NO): YES